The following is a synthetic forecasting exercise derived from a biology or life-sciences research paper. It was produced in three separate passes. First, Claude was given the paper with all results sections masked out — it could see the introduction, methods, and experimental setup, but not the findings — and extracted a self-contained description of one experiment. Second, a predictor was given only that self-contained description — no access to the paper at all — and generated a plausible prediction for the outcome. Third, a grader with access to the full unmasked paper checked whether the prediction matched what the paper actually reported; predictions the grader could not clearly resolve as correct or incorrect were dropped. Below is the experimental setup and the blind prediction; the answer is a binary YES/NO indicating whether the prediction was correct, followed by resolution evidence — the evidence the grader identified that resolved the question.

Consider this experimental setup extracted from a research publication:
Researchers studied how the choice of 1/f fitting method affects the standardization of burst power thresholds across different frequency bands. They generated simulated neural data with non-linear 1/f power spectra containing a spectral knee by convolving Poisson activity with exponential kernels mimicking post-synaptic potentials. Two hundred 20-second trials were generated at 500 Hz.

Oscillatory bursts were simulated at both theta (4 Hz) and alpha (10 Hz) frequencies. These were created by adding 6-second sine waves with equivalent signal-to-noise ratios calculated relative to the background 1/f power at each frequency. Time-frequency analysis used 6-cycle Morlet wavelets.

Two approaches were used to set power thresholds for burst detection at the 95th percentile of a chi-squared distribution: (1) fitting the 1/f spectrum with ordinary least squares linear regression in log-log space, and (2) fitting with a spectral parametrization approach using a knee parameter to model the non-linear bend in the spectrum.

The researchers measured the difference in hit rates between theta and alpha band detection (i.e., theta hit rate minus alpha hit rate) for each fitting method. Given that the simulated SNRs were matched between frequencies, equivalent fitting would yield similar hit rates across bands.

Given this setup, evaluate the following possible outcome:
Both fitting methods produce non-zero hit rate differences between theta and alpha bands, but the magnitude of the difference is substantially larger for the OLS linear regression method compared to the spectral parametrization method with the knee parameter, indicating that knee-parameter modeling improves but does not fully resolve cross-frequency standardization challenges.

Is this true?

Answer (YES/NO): NO